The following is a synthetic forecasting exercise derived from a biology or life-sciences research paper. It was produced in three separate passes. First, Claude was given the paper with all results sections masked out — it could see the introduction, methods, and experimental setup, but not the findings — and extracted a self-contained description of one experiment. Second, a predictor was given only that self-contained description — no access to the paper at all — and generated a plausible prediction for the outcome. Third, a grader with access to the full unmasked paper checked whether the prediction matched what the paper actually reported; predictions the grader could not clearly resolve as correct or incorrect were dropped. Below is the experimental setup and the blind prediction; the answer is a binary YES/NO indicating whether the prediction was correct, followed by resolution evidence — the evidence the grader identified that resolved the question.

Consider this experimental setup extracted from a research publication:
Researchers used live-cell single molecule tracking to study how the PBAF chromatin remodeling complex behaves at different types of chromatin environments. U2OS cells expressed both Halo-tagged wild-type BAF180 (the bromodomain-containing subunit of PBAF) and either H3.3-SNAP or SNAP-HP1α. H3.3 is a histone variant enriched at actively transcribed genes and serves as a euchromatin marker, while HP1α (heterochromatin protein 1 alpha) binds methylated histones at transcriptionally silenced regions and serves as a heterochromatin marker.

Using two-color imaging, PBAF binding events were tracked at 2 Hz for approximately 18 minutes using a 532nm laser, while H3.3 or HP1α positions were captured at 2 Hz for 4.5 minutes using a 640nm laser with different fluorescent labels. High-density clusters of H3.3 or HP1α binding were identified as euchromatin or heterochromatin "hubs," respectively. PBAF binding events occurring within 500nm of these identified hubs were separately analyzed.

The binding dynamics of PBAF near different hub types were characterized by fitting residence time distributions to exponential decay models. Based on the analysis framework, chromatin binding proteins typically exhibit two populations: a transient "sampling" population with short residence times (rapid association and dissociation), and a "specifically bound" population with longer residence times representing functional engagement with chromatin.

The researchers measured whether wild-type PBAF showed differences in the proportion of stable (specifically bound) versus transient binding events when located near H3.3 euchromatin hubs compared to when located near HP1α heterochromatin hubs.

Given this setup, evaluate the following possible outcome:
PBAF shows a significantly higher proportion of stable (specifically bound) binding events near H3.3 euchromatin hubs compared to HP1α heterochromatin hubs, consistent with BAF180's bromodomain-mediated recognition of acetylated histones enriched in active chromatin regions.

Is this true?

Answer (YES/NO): NO